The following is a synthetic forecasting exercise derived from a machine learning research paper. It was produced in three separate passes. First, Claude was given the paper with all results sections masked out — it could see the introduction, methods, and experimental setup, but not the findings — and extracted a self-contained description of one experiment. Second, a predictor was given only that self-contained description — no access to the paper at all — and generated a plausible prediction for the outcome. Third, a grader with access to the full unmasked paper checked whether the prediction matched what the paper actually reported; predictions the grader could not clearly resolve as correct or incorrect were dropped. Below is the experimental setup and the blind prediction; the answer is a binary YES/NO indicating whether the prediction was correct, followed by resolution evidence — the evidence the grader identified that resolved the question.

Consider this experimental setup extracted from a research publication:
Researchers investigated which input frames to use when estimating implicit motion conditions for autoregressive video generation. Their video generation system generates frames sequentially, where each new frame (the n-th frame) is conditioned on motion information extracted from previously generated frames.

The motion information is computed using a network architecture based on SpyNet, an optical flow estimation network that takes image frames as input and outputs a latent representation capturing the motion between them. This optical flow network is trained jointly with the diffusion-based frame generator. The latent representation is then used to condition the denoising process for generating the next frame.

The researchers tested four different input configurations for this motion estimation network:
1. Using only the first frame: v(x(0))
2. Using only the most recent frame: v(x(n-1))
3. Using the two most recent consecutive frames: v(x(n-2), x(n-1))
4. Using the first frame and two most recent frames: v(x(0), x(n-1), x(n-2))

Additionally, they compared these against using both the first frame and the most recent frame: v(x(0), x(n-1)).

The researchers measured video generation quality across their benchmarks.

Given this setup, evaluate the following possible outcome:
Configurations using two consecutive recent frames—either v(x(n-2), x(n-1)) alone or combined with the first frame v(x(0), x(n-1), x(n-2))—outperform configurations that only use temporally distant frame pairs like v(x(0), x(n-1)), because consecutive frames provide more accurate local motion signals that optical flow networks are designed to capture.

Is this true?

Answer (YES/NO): NO